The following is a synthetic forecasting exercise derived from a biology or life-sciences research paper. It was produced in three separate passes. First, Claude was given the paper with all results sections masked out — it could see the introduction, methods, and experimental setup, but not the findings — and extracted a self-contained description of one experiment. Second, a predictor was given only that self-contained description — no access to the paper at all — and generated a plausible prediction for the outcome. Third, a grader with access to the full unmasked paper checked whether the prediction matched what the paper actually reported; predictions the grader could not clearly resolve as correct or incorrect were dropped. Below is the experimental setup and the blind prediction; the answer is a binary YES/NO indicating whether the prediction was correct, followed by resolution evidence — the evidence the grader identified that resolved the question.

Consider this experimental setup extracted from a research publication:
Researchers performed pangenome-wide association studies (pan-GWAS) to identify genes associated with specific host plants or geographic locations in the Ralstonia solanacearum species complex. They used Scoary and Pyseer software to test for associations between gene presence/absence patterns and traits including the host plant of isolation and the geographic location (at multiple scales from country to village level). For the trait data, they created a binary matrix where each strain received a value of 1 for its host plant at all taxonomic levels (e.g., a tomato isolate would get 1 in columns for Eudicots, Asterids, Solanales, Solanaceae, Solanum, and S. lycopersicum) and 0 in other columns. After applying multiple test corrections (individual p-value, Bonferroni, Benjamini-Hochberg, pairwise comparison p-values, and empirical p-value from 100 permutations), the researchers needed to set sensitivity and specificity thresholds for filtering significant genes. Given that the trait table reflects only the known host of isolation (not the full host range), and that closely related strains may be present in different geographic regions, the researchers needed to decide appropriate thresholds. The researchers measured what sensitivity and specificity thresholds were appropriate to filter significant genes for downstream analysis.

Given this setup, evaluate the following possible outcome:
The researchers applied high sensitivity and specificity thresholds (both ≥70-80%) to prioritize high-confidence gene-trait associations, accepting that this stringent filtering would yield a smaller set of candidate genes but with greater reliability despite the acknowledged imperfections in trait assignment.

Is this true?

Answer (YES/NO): NO